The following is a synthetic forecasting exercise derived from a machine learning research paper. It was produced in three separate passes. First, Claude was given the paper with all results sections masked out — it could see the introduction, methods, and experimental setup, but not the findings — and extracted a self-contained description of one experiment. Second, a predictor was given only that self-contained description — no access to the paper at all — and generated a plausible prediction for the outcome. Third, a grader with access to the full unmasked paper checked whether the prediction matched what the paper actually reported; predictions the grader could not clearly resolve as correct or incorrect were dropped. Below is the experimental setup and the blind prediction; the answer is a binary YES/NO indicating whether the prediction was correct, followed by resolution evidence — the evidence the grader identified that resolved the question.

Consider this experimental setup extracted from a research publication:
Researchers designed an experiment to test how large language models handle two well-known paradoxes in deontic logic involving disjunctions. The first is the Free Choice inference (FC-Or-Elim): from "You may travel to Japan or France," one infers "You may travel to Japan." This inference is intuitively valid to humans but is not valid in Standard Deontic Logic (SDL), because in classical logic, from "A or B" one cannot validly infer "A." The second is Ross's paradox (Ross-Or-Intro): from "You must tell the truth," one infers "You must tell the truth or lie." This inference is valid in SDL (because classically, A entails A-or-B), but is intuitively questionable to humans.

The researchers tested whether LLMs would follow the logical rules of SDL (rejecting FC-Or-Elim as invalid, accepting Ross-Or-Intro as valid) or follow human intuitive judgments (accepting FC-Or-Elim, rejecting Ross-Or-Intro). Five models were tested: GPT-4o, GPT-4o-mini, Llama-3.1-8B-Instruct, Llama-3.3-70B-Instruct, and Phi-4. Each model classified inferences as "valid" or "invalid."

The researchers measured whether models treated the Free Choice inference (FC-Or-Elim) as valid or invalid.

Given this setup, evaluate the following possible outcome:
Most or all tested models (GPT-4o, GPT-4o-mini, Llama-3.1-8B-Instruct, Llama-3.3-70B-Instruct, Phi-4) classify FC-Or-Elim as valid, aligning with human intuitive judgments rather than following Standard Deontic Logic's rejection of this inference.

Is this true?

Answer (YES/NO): YES